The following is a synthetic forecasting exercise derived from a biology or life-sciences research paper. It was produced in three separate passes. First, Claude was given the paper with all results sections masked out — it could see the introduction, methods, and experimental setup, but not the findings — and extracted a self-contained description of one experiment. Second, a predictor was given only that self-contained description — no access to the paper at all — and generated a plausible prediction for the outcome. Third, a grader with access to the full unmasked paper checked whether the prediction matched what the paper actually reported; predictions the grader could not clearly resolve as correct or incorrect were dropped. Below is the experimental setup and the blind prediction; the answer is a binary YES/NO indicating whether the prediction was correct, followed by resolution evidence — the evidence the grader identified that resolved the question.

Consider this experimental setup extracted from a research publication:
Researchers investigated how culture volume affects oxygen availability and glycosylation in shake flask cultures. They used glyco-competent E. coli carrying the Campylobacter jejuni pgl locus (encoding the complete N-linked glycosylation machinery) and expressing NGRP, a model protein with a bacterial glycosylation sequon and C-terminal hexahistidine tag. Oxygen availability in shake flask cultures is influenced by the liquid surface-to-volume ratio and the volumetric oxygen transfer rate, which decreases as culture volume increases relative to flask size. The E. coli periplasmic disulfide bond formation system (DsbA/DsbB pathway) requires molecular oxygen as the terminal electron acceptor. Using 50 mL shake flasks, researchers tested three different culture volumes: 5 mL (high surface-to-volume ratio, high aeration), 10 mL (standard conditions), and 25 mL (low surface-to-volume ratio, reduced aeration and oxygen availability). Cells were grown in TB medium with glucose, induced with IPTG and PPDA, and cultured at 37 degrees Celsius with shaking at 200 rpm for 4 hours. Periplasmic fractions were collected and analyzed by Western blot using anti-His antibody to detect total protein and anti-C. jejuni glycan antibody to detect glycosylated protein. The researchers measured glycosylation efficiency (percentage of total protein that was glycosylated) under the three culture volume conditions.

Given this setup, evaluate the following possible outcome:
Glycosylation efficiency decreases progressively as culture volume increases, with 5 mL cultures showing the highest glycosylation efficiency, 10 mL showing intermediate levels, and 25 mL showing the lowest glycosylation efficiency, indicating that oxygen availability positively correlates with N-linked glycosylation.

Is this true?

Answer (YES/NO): NO